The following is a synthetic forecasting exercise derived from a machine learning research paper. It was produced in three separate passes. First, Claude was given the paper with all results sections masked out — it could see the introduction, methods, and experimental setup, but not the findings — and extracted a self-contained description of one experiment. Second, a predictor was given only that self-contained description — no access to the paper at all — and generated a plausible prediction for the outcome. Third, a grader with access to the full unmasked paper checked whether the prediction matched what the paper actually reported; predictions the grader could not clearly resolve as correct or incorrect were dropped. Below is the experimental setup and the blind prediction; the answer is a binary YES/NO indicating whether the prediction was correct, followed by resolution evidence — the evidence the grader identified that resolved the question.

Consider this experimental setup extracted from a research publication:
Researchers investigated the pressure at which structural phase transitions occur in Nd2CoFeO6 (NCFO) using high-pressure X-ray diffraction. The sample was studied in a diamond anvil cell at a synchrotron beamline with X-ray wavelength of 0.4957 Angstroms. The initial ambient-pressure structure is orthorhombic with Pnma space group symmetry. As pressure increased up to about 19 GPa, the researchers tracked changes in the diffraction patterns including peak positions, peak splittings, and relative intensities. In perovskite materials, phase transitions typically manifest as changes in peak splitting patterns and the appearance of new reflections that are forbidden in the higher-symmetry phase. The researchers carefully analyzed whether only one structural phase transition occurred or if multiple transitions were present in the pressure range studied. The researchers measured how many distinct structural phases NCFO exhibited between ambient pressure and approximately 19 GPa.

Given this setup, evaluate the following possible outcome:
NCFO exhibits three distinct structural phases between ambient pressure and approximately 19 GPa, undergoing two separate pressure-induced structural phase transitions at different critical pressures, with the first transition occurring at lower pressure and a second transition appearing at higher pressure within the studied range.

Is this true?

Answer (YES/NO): NO